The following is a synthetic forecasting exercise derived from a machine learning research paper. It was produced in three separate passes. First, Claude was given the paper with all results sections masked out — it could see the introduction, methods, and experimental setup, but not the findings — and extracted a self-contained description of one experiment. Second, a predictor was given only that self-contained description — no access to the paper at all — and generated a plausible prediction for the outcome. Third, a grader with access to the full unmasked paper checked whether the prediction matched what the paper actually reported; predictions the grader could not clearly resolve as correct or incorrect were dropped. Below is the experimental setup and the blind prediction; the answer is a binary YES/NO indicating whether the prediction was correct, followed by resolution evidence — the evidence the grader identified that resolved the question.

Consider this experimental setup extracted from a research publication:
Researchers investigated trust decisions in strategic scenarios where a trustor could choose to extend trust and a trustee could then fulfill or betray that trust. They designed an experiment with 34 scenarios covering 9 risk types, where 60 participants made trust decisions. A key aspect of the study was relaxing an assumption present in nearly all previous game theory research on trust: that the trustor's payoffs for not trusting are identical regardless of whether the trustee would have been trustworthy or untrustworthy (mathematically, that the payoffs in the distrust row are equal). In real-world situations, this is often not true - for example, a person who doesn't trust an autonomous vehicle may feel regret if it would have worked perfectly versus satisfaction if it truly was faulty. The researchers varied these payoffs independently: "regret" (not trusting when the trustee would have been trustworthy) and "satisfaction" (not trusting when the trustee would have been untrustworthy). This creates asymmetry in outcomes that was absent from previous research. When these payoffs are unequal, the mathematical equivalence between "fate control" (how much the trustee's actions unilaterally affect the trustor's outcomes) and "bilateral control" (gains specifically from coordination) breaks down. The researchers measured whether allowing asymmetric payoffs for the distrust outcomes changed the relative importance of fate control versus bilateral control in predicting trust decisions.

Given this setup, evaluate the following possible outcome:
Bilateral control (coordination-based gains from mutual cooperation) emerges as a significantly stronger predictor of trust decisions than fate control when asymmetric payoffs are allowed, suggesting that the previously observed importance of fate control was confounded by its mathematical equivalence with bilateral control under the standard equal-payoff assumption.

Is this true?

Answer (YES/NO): YES